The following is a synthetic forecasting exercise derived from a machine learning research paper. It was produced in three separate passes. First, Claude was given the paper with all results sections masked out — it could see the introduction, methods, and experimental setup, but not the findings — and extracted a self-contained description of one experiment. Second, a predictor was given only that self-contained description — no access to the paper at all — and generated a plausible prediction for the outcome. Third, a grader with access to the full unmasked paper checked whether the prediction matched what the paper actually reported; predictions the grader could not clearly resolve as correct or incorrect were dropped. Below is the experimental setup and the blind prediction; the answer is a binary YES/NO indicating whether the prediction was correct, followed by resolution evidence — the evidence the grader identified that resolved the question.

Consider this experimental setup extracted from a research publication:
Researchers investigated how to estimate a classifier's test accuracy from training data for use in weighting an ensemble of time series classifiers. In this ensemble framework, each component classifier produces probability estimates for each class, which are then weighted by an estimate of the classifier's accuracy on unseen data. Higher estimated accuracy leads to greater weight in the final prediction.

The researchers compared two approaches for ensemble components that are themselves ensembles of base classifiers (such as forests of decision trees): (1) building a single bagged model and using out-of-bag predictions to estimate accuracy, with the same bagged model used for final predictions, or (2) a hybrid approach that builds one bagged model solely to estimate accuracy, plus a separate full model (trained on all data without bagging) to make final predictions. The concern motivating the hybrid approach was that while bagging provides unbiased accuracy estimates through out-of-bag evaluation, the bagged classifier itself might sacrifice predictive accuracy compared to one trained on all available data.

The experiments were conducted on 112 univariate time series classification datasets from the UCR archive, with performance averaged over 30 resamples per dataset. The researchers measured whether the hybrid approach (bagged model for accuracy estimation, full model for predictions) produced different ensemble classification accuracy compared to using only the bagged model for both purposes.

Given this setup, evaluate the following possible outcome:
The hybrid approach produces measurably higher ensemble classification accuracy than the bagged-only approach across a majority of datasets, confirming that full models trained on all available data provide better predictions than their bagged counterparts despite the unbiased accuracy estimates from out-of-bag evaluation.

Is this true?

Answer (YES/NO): YES